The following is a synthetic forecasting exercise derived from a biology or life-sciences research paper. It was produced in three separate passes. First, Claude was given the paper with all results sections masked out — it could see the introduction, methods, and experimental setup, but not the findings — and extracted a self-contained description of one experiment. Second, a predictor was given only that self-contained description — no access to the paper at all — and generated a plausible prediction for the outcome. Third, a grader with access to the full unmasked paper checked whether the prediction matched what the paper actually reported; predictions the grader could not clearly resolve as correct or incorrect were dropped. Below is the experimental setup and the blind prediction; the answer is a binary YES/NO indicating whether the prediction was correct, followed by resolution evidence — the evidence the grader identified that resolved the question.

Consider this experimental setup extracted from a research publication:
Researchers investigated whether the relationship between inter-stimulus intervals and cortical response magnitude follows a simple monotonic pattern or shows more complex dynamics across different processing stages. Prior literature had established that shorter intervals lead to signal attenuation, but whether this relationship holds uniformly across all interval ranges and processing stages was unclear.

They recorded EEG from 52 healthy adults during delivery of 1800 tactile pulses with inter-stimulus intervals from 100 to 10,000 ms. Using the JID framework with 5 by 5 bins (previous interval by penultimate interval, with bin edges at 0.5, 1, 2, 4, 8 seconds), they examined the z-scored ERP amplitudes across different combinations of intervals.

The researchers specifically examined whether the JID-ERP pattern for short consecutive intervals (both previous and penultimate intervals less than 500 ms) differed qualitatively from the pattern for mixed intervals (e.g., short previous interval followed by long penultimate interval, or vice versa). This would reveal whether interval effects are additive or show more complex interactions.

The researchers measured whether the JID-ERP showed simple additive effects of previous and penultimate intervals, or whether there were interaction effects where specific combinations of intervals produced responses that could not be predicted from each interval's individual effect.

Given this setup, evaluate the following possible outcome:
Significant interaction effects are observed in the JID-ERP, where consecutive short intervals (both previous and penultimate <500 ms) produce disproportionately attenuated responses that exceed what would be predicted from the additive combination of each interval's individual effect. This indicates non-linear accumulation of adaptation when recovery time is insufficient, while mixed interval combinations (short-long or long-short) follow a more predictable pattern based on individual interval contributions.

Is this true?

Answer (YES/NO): NO